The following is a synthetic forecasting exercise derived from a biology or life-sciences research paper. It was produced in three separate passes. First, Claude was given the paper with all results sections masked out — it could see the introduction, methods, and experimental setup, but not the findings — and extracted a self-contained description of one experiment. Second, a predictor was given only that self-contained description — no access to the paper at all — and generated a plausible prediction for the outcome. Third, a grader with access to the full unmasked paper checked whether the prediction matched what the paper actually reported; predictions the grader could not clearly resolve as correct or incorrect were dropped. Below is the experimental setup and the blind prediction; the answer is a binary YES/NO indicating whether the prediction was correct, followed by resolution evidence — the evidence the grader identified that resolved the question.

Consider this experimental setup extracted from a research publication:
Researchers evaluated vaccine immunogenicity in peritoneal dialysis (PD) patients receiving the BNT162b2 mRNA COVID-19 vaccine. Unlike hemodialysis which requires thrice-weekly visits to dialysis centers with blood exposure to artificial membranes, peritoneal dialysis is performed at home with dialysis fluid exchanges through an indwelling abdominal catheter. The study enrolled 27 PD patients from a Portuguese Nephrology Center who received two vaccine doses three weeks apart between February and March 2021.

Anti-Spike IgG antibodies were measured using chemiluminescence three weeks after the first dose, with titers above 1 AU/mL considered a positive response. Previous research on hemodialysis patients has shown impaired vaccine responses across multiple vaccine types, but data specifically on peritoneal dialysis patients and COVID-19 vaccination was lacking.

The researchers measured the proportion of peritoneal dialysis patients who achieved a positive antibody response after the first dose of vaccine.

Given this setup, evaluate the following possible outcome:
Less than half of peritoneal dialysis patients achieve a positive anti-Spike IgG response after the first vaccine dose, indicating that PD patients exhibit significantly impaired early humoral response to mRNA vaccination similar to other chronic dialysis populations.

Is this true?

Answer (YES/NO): NO